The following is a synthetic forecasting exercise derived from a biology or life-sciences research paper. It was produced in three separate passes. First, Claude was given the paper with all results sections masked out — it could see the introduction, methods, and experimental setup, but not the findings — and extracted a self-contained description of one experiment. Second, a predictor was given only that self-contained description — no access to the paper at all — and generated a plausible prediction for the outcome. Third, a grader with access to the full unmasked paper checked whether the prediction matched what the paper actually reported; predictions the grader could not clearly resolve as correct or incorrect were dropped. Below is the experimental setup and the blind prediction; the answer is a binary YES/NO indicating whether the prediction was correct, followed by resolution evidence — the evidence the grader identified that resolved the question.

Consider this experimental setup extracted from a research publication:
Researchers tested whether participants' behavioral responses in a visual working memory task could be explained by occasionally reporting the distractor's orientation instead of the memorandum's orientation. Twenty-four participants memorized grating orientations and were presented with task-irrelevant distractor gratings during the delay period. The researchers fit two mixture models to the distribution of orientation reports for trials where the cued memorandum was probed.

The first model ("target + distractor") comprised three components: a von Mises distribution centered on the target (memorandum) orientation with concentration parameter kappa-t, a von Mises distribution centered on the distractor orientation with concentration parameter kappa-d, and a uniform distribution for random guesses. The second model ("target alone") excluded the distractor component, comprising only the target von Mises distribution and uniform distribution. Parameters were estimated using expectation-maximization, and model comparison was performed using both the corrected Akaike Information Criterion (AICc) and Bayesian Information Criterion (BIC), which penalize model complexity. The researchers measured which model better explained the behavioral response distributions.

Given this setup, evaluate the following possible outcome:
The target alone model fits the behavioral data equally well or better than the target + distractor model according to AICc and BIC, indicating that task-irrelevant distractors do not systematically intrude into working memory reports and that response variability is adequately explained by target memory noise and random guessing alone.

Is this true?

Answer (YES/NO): YES